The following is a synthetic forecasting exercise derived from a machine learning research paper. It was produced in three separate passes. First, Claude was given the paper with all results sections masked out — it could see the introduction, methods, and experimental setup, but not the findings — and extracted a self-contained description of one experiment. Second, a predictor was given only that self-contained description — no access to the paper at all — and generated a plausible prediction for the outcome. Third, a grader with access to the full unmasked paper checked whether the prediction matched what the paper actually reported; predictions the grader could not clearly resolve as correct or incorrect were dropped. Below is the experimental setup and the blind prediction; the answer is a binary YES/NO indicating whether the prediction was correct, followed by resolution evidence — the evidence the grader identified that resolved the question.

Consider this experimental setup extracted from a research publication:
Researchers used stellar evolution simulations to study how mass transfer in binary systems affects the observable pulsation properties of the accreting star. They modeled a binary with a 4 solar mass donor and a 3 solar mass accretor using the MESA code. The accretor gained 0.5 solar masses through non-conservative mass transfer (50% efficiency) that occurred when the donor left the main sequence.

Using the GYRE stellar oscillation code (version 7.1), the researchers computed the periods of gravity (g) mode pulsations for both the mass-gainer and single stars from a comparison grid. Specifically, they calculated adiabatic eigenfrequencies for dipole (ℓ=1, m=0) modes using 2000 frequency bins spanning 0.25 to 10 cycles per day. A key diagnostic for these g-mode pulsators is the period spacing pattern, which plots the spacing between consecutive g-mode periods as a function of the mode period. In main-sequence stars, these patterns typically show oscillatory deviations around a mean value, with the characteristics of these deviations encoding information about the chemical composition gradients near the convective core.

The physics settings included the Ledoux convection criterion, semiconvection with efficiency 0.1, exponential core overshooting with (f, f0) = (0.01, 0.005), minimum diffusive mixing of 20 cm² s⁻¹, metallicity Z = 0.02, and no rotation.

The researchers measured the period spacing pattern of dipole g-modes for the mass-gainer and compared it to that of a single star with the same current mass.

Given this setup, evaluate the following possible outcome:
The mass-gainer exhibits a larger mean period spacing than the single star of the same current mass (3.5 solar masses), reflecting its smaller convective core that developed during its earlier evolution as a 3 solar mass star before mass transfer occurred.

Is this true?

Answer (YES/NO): NO